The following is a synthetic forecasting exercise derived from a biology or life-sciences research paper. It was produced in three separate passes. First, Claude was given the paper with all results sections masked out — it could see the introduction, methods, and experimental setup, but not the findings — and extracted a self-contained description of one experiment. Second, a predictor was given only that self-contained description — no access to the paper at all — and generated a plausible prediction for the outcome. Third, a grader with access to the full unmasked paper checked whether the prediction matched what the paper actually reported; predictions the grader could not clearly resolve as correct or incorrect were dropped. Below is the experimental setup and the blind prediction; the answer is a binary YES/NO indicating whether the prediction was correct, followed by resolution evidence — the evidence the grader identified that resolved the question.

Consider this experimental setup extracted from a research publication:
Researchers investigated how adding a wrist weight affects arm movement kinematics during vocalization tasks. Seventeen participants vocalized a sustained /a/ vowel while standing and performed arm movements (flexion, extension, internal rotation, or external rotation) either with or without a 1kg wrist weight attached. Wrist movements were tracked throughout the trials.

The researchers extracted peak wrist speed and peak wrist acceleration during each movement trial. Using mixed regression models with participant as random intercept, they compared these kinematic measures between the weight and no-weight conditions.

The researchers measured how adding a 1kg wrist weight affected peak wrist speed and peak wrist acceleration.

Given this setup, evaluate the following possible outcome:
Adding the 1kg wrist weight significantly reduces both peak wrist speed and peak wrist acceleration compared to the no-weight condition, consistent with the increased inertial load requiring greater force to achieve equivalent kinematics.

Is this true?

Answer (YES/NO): YES